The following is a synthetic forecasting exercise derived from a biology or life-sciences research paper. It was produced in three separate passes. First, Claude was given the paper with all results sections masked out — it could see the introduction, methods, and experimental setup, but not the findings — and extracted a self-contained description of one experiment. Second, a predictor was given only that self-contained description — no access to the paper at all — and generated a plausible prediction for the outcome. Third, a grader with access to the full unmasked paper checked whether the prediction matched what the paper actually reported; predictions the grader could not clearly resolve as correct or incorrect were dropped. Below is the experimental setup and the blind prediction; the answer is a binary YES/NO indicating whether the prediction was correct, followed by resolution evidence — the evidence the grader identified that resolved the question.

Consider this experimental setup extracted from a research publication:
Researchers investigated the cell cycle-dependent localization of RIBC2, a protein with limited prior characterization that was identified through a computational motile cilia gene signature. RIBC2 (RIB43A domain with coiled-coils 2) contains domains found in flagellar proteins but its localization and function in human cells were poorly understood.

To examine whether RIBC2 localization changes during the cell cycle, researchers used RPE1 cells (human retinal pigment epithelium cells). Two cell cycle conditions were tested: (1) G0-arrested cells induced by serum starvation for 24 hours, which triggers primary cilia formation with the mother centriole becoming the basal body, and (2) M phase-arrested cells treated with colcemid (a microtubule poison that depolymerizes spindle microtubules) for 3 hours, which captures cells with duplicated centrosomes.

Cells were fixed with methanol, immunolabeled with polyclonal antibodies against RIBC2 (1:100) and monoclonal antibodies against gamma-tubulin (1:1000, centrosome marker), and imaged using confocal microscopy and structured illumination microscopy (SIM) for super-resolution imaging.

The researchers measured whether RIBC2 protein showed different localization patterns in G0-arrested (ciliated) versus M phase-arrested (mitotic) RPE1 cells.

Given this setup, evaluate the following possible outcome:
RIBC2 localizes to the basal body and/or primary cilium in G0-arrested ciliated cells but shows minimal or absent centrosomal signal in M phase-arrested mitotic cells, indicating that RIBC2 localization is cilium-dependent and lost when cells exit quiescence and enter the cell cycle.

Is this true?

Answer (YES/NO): NO